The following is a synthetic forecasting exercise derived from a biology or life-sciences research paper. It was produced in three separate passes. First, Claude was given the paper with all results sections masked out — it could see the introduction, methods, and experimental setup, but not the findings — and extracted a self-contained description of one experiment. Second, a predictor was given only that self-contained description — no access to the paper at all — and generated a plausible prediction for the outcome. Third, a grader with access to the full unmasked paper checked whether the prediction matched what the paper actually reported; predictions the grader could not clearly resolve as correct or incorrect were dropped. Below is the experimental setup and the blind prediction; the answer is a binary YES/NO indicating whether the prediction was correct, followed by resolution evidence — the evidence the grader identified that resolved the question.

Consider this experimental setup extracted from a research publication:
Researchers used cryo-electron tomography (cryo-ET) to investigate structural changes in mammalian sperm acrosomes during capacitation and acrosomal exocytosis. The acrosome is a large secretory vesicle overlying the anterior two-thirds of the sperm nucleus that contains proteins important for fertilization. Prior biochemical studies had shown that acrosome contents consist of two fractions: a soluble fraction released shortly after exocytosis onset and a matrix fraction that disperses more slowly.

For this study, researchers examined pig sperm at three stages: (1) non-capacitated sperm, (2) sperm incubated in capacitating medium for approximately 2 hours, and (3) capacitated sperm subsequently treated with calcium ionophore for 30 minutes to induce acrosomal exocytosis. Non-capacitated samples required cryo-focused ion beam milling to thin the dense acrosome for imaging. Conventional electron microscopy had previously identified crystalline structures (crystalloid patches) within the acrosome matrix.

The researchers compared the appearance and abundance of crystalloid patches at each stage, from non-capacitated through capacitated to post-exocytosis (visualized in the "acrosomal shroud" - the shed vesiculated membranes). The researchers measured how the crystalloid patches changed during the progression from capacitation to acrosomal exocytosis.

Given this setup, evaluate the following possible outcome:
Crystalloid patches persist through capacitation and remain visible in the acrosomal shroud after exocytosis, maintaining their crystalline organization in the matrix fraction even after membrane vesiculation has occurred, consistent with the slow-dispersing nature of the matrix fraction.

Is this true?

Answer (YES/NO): NO